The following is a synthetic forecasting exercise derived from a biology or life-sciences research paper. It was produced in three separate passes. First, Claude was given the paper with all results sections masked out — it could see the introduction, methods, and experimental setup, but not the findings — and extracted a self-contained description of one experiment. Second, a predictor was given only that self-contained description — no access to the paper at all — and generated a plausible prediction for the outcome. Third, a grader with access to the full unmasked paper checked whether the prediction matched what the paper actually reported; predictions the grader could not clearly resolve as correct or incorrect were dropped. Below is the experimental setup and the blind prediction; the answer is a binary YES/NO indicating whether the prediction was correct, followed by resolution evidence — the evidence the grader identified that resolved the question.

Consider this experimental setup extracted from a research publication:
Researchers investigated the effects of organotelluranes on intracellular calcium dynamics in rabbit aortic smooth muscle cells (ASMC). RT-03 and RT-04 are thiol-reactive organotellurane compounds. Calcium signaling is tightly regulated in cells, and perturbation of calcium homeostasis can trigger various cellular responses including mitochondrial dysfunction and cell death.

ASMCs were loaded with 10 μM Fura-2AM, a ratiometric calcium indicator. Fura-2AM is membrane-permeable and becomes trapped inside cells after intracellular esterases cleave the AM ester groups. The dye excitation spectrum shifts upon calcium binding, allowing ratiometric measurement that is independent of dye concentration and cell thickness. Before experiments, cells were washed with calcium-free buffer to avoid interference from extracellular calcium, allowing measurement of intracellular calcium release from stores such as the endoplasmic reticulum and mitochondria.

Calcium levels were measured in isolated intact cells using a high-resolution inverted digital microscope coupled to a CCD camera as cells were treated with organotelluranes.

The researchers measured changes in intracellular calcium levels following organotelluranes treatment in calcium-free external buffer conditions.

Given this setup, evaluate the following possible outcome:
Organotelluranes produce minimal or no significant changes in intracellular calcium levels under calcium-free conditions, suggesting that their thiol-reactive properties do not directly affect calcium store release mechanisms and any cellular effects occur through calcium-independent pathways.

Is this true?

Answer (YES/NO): NO